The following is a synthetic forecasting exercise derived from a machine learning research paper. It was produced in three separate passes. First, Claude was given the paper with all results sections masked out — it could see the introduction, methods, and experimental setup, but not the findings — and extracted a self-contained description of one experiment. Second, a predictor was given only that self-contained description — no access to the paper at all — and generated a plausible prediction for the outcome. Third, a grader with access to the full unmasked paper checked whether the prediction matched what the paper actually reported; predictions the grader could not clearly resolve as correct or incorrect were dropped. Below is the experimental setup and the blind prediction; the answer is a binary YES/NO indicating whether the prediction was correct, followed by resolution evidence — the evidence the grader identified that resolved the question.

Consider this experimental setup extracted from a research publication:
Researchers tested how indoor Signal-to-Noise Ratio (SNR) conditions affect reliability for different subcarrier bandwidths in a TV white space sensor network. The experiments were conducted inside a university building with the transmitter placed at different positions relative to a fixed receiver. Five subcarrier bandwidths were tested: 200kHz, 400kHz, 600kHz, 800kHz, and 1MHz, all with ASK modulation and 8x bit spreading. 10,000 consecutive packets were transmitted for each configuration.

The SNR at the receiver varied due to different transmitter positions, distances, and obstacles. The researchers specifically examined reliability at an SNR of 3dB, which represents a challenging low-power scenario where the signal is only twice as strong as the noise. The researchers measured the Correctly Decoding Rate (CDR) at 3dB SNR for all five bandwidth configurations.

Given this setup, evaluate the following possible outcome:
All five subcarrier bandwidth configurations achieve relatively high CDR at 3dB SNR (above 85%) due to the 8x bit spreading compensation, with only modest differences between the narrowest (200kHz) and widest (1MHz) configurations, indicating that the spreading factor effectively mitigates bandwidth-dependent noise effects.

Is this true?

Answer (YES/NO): YES